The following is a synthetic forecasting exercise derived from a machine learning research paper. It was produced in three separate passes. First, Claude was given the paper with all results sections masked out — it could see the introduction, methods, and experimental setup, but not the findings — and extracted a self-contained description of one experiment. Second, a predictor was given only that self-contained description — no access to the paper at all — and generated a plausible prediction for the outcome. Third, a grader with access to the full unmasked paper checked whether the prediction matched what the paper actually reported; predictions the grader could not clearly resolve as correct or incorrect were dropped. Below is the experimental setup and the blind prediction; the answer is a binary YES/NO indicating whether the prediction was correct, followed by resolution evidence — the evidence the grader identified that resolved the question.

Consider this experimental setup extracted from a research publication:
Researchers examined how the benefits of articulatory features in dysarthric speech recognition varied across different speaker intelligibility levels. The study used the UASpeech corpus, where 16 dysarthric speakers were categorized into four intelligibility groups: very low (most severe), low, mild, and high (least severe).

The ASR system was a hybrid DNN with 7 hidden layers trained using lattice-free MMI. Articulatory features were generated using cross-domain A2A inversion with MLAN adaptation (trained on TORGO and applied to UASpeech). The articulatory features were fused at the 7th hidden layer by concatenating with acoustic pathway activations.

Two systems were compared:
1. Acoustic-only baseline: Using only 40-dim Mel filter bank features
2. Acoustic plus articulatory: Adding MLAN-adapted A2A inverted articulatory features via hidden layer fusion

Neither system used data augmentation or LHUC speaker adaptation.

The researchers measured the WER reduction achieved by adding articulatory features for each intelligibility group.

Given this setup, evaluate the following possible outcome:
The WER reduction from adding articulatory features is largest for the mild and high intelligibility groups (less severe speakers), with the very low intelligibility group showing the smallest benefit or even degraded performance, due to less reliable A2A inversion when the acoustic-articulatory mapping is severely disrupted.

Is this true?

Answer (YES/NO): NO